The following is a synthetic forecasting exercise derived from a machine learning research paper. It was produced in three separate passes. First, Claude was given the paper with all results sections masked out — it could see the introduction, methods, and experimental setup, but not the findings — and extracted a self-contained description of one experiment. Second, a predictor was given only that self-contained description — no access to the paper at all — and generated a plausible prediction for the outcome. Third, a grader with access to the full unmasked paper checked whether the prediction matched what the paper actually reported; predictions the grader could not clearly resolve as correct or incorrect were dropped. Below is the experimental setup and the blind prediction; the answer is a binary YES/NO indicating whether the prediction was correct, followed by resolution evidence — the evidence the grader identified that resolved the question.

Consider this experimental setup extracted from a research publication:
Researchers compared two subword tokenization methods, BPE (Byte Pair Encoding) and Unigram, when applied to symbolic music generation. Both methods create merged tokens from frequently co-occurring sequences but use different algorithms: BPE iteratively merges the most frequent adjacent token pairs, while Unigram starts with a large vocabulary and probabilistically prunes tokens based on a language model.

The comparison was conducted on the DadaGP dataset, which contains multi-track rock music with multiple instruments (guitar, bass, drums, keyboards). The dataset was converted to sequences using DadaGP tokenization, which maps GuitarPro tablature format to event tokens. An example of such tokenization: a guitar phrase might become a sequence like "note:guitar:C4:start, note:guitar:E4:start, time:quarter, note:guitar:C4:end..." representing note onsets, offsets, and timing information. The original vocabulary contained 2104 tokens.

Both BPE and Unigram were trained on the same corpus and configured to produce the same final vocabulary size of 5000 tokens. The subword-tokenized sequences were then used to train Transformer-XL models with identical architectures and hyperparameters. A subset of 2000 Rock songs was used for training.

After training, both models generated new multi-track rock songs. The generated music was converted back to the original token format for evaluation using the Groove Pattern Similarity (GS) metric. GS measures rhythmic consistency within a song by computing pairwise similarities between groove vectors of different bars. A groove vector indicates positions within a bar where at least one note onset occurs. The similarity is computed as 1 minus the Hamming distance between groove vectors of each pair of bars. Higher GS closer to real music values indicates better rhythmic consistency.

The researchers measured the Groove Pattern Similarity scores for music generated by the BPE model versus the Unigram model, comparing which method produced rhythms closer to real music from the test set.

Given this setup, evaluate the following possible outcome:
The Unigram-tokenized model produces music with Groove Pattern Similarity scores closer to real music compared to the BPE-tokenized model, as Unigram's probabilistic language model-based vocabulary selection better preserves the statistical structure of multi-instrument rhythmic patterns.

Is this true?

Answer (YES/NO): YES